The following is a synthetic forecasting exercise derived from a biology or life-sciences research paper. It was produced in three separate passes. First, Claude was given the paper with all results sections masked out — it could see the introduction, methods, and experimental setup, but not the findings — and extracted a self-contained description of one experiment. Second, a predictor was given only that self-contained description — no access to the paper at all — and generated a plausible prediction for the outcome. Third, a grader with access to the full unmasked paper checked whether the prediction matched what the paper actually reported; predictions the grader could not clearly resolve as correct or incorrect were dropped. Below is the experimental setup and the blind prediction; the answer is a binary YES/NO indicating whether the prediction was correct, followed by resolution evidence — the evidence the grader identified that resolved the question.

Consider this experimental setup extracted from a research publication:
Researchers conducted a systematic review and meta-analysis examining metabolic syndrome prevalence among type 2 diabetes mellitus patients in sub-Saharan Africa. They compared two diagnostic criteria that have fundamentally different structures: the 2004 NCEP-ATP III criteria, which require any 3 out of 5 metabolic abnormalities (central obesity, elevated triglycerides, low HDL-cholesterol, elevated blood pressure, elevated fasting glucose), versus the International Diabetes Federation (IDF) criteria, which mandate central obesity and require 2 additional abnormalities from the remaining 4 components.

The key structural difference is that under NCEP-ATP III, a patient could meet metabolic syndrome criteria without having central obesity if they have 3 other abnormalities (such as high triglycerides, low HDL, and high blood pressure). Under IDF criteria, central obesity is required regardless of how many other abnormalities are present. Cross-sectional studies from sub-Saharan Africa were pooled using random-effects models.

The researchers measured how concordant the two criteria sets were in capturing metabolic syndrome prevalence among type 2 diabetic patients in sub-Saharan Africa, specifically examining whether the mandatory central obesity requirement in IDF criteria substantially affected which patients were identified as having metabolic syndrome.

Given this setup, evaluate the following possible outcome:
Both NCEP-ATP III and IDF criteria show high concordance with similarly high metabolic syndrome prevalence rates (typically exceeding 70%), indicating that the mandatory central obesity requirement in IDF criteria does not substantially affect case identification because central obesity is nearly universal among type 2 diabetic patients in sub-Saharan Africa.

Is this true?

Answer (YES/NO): NO